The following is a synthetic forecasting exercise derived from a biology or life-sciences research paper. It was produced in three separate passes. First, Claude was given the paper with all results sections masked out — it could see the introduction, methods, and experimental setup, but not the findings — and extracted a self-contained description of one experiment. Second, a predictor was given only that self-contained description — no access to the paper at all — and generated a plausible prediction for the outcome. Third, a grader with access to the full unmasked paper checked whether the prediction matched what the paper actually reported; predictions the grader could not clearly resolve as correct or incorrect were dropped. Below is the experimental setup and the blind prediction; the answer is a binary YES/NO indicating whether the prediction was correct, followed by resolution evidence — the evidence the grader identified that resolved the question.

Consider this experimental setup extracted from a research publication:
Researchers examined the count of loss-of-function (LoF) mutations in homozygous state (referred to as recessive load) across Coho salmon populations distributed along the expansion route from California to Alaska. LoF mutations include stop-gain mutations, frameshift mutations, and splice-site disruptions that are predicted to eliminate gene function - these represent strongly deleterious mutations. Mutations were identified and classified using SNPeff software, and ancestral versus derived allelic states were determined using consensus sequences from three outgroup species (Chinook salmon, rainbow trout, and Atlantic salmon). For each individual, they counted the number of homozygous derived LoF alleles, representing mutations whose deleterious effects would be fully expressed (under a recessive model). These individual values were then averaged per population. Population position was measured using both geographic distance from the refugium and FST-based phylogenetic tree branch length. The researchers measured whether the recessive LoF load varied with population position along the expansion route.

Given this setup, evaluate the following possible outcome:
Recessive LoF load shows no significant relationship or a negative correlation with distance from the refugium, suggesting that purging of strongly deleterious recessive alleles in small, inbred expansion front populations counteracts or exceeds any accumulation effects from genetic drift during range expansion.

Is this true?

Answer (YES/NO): NO